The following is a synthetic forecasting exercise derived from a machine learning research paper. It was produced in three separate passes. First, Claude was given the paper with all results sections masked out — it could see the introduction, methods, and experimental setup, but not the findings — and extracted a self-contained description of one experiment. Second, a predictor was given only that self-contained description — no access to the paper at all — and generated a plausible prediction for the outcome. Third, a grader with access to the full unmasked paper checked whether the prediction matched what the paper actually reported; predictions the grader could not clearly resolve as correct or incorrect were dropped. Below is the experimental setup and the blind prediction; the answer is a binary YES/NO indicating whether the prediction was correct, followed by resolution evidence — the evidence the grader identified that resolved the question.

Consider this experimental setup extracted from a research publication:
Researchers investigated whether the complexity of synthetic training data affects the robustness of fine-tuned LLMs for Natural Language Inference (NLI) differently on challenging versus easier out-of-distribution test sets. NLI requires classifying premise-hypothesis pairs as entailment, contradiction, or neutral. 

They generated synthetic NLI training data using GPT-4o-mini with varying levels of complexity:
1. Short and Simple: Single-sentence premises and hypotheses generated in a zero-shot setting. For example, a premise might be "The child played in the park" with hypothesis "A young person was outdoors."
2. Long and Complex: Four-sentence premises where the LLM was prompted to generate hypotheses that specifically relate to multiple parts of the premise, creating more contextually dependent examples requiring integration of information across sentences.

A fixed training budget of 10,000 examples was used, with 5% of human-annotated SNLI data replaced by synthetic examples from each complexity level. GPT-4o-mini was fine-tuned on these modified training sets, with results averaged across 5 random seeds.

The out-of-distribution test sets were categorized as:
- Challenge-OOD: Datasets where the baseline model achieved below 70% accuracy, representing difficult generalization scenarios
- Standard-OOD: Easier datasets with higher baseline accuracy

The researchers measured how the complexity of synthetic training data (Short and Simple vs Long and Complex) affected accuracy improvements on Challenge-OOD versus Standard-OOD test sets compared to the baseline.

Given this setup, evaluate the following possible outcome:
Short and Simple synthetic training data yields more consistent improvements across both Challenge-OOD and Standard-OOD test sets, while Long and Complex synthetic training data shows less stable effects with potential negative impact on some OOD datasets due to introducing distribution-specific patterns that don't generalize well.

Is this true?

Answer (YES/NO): NO